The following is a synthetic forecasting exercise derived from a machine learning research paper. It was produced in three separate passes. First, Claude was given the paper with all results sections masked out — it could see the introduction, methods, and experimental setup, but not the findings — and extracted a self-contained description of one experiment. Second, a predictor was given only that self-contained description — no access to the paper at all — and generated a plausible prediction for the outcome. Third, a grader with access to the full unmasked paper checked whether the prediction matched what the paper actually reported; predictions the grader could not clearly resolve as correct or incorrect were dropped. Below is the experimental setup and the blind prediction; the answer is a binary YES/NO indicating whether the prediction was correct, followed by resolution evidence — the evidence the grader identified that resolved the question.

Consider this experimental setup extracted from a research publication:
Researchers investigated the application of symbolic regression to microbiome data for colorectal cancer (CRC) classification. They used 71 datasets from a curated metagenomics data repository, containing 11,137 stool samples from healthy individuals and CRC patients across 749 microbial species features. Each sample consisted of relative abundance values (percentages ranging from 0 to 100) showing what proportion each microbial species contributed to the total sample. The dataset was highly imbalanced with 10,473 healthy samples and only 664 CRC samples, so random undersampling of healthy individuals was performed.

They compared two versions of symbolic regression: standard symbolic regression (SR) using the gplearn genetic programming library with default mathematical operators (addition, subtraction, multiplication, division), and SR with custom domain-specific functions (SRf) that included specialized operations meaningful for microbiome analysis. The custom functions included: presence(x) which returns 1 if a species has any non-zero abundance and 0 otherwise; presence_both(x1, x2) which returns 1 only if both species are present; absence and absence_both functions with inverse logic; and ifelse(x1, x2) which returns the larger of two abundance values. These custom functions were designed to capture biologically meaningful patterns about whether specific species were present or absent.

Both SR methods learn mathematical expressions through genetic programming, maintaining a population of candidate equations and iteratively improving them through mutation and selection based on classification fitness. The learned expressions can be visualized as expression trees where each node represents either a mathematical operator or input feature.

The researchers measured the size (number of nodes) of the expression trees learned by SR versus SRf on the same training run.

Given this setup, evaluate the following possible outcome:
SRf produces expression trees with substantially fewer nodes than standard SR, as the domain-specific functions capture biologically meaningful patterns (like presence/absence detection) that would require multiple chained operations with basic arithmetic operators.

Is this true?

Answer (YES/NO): YES